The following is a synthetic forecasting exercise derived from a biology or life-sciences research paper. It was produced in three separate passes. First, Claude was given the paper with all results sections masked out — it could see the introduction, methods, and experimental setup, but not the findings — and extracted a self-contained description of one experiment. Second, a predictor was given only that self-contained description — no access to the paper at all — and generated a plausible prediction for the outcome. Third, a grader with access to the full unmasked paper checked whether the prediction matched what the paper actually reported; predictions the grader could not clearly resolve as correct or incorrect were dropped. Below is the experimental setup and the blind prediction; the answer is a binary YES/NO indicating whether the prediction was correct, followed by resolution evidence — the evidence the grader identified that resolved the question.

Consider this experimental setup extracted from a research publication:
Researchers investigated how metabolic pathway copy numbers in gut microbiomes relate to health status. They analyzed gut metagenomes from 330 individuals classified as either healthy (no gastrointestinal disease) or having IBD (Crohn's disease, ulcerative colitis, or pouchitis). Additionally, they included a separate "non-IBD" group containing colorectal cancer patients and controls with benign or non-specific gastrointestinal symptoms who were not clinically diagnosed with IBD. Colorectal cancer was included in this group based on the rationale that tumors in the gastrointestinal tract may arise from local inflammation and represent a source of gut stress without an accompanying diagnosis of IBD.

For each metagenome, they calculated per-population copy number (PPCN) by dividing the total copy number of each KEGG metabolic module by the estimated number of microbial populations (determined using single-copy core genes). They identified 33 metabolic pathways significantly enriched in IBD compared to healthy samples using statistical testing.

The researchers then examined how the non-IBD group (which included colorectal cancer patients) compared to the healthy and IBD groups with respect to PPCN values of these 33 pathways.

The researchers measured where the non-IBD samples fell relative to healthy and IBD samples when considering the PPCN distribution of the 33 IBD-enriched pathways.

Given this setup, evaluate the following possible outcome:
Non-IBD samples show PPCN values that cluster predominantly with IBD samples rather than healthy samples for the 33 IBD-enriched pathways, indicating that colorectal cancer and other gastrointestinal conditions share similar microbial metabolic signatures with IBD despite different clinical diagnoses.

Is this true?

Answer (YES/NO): NO